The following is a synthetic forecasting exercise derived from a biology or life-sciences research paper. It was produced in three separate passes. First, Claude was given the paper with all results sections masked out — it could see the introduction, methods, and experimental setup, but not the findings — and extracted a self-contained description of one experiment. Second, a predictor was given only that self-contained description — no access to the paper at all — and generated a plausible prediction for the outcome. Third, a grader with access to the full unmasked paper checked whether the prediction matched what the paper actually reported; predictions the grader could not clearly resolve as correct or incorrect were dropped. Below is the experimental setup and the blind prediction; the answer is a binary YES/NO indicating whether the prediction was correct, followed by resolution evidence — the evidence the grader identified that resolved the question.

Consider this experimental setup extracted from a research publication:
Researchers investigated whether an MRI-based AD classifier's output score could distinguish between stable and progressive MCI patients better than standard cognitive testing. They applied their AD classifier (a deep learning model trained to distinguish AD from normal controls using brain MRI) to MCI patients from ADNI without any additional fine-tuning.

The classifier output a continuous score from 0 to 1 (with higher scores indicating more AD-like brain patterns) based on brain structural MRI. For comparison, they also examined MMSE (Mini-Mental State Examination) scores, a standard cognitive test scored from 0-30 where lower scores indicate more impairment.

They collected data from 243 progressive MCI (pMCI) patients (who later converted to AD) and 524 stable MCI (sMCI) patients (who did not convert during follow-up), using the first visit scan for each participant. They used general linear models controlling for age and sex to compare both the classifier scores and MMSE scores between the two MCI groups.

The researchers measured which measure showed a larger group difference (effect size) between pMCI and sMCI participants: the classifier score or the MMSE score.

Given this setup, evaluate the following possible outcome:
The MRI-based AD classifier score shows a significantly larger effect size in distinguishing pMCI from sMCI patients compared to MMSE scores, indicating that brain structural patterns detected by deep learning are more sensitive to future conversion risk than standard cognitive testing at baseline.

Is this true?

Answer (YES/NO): YES